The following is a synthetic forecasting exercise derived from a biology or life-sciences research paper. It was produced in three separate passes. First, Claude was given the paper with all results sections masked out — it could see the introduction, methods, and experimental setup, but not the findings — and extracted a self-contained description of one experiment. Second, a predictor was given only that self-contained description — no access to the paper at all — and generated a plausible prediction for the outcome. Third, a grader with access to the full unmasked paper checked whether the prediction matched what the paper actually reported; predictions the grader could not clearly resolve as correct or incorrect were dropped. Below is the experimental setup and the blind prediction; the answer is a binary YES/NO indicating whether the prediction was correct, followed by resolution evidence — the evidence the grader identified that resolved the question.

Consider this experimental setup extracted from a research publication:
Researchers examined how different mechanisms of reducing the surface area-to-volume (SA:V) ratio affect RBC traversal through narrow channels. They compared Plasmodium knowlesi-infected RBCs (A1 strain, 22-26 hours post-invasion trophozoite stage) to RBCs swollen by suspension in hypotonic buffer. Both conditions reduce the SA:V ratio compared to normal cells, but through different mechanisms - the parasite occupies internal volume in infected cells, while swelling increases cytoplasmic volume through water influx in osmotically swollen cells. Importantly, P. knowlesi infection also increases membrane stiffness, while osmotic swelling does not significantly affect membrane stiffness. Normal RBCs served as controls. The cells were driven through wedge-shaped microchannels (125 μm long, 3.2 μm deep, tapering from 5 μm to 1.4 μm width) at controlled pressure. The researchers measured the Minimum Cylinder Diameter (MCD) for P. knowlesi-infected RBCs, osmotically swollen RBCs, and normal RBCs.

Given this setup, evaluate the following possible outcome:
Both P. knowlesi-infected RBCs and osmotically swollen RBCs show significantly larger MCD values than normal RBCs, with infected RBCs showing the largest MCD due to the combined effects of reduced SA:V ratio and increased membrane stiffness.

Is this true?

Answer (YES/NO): NO